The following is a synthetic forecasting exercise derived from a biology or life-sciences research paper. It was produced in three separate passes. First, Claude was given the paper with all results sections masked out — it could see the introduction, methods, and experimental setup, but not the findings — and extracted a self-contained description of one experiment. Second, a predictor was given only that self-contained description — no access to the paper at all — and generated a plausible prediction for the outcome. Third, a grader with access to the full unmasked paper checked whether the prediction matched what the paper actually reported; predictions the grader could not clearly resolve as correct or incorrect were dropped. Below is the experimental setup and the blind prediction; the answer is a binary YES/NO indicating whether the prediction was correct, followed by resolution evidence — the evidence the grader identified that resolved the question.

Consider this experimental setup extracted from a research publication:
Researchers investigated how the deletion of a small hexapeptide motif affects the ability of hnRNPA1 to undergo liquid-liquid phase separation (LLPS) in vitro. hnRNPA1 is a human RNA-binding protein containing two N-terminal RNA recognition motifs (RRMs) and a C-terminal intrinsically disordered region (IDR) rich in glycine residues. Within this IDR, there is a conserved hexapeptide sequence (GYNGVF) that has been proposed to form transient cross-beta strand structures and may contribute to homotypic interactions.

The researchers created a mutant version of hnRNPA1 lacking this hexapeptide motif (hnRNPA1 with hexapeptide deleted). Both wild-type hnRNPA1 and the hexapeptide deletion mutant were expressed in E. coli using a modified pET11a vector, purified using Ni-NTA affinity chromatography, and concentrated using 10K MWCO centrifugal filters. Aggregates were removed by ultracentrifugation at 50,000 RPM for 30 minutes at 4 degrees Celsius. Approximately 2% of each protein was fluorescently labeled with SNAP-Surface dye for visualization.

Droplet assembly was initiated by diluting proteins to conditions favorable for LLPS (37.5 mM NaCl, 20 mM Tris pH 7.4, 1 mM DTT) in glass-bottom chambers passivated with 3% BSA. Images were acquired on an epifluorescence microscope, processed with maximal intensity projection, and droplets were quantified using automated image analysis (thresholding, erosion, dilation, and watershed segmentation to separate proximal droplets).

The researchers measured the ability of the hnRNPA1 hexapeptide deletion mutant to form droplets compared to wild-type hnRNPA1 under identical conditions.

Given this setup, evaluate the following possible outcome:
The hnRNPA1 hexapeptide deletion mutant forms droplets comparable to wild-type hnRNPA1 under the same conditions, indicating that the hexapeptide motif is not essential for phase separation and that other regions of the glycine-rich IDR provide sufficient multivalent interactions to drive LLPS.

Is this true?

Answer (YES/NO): YES